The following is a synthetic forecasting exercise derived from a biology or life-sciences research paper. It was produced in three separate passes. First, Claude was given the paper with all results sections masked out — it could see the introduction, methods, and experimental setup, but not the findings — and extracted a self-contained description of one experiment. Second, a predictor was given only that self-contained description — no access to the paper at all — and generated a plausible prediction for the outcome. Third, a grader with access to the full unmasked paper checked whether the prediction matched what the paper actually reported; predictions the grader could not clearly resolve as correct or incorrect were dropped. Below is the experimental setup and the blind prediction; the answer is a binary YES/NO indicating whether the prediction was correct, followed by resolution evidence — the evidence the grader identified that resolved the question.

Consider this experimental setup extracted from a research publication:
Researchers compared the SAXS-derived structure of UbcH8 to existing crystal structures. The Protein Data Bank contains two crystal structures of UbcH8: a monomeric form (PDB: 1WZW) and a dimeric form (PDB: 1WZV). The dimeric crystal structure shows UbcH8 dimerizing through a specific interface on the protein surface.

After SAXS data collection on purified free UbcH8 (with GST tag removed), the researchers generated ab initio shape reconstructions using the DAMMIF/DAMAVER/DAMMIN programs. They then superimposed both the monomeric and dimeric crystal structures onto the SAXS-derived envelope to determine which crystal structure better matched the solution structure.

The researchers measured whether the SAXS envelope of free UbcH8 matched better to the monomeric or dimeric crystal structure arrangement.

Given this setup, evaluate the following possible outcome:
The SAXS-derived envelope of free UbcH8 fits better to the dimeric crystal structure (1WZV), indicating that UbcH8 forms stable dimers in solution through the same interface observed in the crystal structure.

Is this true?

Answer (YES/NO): YES